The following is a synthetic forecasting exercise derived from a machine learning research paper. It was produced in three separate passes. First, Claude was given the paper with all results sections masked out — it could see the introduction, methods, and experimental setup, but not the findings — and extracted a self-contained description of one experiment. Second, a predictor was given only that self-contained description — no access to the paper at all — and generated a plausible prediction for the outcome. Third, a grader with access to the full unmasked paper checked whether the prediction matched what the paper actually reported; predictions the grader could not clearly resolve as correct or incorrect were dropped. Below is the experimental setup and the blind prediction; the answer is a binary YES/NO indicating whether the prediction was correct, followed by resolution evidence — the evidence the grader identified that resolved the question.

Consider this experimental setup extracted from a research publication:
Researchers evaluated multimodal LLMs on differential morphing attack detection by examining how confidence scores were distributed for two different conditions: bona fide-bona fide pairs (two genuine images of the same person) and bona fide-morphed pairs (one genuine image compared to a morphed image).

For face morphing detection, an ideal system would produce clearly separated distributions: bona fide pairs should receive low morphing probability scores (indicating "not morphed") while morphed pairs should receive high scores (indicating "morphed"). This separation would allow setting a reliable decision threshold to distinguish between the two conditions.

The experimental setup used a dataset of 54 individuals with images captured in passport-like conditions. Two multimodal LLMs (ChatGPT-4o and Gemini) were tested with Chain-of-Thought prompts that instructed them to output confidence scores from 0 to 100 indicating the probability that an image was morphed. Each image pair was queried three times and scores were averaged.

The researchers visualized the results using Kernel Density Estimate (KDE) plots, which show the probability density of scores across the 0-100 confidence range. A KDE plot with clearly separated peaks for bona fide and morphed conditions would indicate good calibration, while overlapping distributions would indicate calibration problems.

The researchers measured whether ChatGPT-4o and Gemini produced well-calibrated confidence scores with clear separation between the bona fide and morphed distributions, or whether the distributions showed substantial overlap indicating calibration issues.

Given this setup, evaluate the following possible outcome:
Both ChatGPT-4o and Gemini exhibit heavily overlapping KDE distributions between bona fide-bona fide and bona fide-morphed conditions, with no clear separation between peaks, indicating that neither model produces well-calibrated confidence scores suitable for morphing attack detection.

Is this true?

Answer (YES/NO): NO